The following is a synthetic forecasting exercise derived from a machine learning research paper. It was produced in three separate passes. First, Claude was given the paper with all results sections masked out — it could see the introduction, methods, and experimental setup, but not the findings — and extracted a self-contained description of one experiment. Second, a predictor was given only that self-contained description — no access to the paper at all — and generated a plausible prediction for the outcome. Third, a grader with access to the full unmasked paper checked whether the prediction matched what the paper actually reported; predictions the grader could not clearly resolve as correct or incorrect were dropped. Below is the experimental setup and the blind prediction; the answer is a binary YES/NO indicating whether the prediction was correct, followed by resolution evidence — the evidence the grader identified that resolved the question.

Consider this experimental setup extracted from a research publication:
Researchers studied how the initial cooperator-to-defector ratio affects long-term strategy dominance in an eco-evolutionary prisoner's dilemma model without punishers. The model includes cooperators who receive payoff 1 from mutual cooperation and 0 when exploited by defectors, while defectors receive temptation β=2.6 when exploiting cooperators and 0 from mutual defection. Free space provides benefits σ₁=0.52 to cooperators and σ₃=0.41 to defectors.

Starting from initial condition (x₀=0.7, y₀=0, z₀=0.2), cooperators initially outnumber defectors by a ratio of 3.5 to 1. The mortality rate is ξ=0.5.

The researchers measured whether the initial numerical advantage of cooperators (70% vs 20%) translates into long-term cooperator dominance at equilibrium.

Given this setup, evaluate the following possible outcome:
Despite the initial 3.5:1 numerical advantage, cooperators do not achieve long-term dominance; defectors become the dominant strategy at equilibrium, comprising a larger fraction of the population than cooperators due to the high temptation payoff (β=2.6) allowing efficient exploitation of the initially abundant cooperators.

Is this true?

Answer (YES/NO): YES